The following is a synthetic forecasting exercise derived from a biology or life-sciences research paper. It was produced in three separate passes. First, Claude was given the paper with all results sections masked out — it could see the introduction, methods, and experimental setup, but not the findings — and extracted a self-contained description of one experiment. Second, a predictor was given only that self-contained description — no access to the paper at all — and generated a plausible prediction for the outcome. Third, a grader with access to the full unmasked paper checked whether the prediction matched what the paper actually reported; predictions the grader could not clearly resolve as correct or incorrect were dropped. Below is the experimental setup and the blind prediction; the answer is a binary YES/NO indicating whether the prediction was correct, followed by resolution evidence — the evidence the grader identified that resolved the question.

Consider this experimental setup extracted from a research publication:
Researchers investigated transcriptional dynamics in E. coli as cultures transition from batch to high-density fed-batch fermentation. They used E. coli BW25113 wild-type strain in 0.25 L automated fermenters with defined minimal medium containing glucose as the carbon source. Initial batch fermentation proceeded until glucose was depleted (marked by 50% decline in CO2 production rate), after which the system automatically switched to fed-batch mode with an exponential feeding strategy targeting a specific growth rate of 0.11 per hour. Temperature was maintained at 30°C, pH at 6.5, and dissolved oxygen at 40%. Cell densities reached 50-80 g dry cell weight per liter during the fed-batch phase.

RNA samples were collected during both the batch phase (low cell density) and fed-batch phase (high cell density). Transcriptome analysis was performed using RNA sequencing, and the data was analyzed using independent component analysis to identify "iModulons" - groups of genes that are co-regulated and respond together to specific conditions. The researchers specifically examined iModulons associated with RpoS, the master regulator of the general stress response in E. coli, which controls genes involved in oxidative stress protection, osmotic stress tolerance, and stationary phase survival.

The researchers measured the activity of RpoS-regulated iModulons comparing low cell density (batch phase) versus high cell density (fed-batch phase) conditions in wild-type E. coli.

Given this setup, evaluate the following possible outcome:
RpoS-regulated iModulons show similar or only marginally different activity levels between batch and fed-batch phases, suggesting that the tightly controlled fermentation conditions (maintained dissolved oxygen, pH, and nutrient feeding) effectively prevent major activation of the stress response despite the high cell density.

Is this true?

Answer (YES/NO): NO